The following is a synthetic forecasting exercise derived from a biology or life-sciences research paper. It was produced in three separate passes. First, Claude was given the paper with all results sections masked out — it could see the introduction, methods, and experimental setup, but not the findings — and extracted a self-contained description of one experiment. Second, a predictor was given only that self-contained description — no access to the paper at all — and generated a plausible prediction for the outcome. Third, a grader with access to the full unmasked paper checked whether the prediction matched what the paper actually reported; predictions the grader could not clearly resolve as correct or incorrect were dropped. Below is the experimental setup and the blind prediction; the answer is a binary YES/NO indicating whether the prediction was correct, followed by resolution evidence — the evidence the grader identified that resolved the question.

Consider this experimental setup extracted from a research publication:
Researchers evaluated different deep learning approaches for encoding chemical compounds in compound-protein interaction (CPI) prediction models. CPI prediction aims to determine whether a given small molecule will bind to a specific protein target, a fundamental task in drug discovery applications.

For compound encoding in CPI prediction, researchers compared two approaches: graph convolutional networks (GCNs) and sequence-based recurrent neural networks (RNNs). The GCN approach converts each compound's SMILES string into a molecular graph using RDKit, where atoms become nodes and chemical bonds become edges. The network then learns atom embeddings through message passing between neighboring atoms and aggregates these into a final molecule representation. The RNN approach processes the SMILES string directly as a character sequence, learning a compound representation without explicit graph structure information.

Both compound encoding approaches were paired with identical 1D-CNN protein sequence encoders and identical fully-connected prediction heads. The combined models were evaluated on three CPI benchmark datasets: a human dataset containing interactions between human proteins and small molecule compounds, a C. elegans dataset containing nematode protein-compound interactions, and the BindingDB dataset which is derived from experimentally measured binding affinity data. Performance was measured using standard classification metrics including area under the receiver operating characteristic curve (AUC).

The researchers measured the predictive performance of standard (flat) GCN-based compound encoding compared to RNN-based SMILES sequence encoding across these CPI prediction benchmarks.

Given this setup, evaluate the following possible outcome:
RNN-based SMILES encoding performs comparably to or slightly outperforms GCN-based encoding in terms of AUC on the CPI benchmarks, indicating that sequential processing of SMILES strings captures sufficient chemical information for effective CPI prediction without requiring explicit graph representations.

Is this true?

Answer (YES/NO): YES